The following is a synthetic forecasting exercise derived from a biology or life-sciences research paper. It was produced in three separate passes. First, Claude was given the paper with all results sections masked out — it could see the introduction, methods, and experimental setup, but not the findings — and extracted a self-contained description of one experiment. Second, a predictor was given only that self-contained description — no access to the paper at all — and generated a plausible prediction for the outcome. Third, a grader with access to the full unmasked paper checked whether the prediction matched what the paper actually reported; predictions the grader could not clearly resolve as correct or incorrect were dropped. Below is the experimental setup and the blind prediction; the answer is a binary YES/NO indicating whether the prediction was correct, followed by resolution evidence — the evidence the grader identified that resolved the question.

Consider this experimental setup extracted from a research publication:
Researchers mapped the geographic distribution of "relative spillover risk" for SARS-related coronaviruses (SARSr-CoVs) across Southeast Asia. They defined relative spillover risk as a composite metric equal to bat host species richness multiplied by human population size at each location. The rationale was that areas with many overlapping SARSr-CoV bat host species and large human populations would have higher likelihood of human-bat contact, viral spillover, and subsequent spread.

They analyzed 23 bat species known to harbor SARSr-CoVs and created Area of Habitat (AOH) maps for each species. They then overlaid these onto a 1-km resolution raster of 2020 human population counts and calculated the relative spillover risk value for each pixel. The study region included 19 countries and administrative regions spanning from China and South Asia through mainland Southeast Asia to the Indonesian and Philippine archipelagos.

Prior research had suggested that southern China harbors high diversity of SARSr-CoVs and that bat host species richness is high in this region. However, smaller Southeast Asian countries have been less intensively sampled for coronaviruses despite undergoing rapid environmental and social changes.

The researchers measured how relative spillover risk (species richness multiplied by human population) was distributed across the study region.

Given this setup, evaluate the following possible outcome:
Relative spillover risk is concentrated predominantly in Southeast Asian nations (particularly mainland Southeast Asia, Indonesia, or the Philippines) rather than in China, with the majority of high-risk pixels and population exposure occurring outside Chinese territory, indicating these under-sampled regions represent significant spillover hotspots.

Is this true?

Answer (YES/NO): NO